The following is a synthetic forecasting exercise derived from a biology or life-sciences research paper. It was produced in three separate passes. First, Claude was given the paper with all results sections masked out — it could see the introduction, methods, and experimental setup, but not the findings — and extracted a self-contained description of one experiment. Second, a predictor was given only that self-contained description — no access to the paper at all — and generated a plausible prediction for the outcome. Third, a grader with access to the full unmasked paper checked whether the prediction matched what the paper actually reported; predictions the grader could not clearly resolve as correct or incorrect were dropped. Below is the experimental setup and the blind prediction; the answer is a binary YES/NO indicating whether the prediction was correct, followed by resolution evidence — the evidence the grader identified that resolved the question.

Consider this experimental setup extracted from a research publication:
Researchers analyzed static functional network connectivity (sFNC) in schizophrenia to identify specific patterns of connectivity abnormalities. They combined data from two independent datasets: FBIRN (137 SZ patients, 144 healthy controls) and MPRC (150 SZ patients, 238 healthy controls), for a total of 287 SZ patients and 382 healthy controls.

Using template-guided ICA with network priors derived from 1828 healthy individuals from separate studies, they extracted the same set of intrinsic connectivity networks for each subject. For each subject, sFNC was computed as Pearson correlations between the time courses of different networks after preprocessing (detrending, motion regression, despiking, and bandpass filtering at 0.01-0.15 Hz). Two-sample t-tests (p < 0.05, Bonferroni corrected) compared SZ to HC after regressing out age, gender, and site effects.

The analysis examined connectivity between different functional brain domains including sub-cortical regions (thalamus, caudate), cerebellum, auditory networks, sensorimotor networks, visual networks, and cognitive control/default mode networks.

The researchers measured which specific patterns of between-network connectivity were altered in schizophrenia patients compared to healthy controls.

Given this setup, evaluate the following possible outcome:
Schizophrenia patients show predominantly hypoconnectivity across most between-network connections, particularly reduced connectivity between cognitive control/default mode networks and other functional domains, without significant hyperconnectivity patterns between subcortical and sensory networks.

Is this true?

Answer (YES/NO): NO